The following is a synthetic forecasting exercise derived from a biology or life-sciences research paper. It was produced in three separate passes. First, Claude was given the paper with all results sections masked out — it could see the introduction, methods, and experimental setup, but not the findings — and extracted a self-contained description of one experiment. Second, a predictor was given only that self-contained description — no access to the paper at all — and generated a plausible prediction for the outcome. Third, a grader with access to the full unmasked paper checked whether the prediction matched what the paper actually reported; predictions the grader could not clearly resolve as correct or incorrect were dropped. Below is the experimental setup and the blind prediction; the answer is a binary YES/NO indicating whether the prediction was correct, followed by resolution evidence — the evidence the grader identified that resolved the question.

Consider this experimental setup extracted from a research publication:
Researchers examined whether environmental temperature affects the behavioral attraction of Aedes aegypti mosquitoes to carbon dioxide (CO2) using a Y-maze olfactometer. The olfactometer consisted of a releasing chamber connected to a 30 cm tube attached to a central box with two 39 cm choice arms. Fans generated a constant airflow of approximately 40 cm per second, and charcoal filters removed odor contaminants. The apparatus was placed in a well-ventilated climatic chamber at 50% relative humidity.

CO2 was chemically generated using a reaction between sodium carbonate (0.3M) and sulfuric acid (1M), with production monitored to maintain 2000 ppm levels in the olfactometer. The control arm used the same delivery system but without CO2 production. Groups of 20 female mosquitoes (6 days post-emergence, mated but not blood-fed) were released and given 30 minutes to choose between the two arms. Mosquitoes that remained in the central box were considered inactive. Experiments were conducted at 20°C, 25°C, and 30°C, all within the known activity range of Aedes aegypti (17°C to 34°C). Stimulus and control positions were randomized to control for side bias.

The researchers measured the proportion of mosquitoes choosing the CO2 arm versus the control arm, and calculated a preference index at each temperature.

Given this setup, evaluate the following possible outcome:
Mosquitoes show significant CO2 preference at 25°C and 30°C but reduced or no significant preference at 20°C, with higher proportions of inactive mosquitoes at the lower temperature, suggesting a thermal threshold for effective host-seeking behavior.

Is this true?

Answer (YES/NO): NO